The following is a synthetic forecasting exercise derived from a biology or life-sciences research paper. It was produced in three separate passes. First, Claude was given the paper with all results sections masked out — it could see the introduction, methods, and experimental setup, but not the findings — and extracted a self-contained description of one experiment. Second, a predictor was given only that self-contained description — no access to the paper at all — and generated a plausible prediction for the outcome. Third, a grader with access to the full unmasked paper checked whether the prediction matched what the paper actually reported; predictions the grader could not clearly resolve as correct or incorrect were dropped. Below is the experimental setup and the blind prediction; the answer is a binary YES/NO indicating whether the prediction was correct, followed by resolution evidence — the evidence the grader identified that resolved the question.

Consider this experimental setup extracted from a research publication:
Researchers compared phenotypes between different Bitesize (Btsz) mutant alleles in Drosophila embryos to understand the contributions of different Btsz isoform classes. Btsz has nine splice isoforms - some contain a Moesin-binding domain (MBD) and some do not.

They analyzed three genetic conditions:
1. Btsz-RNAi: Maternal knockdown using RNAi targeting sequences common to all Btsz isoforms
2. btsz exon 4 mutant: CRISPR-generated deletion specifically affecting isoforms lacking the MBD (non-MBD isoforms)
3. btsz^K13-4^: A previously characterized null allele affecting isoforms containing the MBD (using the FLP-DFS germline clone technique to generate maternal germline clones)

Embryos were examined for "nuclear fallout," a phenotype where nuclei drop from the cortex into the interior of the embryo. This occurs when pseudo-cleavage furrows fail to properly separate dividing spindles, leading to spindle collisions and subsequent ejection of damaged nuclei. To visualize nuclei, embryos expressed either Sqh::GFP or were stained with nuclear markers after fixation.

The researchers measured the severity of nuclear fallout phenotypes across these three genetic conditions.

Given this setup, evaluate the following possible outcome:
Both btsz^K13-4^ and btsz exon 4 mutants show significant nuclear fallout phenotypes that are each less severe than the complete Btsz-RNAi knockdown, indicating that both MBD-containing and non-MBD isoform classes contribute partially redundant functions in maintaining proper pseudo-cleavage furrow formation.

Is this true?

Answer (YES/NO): YES